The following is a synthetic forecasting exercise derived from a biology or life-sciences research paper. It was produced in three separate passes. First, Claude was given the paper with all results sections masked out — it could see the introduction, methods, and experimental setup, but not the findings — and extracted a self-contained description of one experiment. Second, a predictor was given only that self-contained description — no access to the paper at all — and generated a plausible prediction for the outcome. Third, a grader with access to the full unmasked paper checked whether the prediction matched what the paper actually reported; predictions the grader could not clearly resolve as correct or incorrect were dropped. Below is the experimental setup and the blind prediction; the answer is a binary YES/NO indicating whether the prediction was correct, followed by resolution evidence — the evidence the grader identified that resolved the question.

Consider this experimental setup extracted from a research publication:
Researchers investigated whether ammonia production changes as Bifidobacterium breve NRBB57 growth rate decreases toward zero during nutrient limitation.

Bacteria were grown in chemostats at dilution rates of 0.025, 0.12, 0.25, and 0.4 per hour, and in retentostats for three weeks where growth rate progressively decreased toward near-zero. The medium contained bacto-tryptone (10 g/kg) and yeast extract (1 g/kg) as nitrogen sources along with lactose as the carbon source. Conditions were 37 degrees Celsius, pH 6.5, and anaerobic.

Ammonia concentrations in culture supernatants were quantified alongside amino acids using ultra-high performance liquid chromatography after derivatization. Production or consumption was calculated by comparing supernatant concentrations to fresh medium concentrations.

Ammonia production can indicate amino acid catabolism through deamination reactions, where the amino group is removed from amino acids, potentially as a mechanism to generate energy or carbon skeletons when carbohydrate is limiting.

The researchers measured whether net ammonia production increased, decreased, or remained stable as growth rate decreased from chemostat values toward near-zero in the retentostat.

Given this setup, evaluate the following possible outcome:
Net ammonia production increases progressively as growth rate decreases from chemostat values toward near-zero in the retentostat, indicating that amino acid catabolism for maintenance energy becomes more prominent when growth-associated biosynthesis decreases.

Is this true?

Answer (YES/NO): YES